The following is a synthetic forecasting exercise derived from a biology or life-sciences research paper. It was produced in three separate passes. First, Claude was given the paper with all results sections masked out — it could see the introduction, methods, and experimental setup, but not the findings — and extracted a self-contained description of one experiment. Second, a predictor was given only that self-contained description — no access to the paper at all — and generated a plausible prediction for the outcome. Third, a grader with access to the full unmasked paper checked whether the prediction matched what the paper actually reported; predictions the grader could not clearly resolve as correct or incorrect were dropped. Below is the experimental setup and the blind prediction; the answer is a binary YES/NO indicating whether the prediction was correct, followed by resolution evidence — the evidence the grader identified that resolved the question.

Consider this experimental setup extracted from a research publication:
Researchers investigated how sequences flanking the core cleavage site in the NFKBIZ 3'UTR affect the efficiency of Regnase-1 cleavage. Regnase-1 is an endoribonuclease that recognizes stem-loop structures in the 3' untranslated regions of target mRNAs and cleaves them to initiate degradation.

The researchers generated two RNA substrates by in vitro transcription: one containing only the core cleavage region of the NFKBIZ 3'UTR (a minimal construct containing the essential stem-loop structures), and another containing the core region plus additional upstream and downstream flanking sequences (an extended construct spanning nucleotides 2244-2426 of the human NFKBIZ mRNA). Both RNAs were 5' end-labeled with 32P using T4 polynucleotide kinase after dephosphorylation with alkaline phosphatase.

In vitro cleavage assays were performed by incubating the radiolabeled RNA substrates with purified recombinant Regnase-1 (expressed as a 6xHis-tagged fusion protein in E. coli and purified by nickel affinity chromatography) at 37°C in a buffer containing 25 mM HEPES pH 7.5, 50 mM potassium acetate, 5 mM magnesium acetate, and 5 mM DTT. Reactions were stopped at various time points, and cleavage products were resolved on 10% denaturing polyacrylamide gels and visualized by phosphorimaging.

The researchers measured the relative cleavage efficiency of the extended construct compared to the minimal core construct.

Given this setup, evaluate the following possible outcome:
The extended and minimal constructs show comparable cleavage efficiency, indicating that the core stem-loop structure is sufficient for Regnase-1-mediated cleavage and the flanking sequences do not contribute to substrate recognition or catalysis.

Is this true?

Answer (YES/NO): NO